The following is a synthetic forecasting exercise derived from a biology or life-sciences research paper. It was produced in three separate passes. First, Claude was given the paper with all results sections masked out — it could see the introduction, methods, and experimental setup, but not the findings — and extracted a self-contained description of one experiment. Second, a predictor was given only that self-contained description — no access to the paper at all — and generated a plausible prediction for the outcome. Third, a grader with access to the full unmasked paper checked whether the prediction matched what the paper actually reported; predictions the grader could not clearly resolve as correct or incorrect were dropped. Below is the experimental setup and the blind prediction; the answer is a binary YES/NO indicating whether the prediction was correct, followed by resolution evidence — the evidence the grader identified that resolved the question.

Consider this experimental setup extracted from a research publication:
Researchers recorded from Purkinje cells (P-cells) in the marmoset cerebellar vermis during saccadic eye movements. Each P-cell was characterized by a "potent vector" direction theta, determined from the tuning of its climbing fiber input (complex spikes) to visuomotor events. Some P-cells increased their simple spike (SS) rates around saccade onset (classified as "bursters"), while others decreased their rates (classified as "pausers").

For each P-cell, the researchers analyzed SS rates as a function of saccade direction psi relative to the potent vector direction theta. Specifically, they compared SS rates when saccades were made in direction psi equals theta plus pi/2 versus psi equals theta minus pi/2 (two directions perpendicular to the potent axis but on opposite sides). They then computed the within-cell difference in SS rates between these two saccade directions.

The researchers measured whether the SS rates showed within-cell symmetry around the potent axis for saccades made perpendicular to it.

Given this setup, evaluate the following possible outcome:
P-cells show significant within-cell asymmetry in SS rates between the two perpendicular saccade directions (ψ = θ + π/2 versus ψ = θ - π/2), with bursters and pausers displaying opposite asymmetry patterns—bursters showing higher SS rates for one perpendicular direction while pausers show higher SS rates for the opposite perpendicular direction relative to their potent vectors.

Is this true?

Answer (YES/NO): NO